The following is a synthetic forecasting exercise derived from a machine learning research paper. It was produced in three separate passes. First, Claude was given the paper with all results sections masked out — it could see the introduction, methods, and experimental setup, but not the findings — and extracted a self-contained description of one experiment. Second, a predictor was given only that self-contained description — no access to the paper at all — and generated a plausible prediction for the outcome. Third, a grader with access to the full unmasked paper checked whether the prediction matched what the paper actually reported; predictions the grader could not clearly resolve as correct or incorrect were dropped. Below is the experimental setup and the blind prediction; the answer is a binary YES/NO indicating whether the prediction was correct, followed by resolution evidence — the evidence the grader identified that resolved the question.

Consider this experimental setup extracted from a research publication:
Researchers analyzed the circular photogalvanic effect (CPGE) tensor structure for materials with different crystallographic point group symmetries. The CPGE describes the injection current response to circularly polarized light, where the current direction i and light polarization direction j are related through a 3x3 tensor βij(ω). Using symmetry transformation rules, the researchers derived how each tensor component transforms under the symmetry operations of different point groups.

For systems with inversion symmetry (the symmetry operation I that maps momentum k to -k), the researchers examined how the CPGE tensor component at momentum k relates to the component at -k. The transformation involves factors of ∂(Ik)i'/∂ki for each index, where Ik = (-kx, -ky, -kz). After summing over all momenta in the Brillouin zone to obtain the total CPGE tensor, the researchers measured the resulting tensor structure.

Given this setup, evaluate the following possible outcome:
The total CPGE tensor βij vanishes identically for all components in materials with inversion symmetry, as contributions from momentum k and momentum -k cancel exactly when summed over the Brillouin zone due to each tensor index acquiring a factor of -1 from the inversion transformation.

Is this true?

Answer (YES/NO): YES